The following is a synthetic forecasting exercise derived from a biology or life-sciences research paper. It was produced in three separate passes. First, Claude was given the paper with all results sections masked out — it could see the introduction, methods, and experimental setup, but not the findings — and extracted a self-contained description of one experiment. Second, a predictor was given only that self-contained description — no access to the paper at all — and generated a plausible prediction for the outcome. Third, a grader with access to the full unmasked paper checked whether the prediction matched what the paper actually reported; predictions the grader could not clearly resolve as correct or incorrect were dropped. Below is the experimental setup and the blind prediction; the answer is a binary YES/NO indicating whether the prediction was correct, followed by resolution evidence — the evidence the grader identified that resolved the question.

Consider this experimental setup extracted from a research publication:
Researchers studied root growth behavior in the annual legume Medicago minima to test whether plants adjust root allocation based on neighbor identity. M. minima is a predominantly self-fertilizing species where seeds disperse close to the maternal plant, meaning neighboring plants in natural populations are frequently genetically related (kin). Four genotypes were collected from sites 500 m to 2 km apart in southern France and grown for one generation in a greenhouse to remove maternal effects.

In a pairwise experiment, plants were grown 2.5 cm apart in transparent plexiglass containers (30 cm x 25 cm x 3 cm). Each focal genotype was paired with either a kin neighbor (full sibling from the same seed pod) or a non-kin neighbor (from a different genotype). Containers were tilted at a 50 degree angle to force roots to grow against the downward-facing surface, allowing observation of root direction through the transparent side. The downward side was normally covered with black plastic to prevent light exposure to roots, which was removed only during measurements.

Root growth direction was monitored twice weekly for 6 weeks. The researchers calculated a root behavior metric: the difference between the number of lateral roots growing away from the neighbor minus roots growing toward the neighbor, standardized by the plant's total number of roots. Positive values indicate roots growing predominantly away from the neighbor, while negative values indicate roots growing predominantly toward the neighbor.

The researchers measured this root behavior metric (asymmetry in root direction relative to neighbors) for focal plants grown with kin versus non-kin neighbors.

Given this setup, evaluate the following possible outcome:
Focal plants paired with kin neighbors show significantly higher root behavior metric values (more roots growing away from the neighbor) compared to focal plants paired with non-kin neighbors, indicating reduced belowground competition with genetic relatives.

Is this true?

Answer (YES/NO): NO